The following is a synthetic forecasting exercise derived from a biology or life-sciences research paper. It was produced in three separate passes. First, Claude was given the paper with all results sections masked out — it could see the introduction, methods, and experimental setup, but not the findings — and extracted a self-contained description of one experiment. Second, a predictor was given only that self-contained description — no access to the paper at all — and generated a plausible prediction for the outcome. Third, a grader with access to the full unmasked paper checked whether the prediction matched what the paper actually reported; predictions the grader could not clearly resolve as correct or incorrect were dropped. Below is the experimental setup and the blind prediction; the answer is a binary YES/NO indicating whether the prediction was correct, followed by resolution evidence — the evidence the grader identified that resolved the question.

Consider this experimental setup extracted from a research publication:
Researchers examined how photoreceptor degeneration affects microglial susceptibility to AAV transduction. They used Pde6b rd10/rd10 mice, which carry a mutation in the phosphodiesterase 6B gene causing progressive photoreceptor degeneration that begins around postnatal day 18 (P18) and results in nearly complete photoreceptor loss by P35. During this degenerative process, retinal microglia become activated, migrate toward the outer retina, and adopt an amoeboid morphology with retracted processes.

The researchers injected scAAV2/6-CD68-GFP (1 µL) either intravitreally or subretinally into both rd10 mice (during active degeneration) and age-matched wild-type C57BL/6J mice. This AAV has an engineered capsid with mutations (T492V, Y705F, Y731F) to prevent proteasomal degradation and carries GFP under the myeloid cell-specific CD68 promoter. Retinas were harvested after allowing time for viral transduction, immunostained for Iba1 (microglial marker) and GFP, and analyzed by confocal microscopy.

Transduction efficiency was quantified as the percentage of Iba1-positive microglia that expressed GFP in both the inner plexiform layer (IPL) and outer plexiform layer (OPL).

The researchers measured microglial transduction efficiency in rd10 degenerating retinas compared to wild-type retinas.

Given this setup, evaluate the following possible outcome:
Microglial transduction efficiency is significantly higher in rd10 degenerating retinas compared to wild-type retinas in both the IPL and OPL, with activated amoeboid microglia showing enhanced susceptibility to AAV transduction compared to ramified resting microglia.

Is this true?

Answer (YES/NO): NO